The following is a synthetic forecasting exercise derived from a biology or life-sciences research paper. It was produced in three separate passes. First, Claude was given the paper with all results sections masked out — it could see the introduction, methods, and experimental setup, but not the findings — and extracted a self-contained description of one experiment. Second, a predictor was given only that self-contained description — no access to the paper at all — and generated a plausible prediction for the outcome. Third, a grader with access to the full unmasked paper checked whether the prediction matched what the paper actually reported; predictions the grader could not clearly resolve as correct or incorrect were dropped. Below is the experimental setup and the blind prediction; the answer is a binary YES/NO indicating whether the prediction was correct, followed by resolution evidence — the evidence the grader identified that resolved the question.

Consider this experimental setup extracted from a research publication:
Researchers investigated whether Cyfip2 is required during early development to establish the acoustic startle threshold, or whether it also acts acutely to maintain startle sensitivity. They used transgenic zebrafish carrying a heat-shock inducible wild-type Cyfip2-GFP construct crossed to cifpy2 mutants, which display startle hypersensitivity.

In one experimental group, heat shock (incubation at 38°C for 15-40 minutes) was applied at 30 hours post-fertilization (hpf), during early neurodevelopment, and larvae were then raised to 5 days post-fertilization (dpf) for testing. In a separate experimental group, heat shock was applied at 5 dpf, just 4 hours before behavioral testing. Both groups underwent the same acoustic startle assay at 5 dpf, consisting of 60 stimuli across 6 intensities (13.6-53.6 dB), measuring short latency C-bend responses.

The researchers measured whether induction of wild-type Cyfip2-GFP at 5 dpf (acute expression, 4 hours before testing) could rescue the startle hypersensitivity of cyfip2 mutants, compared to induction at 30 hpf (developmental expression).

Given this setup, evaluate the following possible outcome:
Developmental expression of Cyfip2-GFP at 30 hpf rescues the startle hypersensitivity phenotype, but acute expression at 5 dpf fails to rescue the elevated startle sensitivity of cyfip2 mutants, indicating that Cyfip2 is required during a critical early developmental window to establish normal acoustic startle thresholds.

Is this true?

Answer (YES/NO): NO